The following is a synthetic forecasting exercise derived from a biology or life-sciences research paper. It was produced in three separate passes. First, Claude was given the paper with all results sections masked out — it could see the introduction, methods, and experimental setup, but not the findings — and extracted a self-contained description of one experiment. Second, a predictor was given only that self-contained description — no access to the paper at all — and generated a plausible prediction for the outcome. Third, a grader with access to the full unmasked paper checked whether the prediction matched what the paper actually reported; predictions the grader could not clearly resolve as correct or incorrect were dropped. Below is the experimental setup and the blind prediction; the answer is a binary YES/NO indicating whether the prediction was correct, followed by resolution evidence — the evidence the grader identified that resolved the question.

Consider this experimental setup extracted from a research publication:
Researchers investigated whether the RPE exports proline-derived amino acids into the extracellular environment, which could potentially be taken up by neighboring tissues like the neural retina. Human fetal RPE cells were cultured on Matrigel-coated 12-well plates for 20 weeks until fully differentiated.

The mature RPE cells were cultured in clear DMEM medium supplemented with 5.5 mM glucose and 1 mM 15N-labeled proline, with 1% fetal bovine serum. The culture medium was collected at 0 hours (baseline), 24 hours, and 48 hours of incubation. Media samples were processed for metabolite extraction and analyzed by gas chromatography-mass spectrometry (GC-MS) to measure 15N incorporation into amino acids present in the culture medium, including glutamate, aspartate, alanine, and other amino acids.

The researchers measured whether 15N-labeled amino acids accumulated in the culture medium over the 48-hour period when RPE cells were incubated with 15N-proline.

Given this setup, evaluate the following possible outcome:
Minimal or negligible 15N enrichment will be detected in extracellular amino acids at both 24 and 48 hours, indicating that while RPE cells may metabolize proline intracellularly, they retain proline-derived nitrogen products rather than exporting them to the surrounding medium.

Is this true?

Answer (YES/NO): NO